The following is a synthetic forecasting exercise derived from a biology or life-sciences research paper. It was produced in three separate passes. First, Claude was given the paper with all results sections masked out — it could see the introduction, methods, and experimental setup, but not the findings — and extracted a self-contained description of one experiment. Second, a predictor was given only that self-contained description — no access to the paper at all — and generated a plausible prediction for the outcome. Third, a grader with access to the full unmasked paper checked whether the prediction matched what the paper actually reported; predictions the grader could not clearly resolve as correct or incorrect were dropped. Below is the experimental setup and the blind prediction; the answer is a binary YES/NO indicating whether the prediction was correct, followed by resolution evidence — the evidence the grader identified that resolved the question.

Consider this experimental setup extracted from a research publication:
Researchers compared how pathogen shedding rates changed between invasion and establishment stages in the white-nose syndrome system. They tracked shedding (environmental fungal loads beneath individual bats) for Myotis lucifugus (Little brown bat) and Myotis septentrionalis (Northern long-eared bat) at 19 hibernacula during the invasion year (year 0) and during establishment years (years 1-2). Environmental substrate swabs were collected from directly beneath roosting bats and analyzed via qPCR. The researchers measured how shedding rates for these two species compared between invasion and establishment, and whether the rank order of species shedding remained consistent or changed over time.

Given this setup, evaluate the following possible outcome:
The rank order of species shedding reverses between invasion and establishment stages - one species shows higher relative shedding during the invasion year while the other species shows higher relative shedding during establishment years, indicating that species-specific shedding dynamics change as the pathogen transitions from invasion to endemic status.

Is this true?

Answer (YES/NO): NO